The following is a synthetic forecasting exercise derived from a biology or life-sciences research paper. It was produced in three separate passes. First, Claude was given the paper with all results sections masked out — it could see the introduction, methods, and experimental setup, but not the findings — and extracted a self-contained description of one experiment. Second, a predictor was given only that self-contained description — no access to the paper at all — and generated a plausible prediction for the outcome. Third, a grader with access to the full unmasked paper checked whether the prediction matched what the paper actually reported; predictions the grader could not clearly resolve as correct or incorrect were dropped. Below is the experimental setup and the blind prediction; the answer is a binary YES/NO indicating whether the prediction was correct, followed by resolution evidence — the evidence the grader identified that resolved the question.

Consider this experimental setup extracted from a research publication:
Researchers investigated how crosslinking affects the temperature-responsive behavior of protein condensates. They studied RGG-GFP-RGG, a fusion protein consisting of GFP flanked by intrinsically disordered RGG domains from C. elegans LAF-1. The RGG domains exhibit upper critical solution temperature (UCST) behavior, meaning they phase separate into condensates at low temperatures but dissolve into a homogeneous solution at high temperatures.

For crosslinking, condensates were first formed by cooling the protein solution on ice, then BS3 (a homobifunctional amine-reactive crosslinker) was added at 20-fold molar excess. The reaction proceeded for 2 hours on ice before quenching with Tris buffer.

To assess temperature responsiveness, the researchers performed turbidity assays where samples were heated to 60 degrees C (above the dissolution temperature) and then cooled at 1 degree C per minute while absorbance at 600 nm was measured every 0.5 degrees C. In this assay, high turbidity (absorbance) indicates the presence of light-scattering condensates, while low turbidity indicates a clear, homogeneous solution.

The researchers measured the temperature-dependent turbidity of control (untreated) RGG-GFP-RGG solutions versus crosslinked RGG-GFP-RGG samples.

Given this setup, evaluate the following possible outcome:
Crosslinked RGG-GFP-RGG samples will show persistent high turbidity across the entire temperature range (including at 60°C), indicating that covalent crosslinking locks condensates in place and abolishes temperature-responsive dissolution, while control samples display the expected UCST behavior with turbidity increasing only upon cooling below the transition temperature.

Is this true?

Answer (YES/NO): YES